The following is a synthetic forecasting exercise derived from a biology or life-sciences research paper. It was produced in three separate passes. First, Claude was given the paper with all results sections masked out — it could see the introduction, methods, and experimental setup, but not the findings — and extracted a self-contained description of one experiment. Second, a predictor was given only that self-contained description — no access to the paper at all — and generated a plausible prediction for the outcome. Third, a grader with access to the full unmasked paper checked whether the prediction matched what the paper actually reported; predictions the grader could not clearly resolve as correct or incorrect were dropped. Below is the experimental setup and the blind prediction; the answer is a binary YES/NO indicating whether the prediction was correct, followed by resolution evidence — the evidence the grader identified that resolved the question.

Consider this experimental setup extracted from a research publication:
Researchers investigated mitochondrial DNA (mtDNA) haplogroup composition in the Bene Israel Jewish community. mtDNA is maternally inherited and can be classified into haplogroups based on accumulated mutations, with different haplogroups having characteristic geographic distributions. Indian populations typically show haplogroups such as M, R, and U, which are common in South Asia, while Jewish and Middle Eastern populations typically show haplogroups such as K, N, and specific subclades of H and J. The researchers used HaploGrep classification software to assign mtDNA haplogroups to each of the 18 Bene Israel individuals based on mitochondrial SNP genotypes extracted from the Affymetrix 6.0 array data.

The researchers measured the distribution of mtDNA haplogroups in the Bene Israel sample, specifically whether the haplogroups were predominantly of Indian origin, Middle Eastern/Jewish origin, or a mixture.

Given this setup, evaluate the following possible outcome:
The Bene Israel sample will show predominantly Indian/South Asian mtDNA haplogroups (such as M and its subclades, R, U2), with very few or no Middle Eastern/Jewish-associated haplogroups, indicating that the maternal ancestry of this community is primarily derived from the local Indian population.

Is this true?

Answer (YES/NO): YES